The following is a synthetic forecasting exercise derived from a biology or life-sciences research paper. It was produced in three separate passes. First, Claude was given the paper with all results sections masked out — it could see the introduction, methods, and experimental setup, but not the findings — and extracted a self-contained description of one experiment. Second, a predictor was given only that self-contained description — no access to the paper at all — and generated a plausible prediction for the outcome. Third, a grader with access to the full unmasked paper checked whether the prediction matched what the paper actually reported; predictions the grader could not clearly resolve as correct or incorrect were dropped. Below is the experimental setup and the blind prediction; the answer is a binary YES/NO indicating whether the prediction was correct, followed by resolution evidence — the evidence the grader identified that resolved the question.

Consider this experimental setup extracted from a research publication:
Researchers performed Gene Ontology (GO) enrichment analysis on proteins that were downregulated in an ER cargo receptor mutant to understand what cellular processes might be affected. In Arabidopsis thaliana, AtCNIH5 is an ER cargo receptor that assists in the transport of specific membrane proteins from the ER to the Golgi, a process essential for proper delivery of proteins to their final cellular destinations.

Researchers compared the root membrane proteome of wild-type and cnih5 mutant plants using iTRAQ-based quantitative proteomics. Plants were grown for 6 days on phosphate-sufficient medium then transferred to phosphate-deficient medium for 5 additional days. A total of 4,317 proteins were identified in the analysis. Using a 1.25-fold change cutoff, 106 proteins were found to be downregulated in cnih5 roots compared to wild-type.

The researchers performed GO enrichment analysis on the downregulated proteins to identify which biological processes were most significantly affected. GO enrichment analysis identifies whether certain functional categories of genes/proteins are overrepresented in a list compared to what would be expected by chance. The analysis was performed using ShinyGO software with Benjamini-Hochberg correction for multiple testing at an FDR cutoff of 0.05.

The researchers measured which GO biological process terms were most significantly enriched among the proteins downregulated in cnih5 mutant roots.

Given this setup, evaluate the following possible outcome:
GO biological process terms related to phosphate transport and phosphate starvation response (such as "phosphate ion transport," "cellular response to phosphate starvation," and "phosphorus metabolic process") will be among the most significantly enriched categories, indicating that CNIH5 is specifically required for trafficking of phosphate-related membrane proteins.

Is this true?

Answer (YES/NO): NO